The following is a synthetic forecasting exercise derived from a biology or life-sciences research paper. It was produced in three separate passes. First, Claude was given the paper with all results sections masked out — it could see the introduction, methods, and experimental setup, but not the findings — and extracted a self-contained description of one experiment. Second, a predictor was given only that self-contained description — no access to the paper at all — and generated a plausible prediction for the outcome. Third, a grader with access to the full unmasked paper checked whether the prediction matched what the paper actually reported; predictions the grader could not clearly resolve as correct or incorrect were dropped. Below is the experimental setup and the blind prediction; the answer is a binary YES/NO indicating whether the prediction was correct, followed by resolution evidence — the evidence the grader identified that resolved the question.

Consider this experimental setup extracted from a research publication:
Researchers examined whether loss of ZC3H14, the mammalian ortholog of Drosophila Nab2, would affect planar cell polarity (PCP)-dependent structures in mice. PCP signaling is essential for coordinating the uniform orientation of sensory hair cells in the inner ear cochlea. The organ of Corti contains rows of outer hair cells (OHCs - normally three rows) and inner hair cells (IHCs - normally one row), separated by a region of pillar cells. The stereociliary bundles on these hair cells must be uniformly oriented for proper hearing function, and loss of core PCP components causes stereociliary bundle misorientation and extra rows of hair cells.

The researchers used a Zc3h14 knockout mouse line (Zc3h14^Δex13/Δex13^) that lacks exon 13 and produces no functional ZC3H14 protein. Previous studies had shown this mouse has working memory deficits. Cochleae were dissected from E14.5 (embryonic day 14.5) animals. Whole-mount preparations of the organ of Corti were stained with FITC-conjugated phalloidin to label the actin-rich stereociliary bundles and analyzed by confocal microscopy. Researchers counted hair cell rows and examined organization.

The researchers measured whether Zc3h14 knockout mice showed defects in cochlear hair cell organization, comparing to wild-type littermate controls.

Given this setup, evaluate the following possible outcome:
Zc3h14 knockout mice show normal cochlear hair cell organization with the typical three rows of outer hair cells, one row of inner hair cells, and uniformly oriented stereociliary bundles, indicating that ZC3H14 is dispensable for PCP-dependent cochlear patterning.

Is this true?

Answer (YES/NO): NO